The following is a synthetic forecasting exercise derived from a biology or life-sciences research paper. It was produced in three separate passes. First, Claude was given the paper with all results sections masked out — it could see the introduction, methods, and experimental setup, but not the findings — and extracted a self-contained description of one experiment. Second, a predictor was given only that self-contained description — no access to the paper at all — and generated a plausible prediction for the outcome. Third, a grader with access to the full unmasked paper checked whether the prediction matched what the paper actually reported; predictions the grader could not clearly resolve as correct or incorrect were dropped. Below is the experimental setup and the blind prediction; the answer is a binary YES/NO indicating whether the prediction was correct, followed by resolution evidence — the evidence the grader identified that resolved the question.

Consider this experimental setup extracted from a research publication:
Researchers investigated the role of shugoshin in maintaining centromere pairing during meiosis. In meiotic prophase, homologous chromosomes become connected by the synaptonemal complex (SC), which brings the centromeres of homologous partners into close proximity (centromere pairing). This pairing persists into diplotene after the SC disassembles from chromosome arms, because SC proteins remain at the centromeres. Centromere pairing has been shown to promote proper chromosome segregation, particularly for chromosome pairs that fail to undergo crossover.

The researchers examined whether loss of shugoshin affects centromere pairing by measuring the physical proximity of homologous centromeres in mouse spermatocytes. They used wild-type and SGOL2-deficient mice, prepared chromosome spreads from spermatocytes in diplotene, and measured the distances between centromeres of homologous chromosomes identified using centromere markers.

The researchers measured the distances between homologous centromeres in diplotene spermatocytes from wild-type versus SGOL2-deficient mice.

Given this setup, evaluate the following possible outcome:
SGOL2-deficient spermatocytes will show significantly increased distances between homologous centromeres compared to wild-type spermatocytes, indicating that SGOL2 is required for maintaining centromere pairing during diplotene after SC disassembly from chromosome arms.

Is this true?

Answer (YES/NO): YES